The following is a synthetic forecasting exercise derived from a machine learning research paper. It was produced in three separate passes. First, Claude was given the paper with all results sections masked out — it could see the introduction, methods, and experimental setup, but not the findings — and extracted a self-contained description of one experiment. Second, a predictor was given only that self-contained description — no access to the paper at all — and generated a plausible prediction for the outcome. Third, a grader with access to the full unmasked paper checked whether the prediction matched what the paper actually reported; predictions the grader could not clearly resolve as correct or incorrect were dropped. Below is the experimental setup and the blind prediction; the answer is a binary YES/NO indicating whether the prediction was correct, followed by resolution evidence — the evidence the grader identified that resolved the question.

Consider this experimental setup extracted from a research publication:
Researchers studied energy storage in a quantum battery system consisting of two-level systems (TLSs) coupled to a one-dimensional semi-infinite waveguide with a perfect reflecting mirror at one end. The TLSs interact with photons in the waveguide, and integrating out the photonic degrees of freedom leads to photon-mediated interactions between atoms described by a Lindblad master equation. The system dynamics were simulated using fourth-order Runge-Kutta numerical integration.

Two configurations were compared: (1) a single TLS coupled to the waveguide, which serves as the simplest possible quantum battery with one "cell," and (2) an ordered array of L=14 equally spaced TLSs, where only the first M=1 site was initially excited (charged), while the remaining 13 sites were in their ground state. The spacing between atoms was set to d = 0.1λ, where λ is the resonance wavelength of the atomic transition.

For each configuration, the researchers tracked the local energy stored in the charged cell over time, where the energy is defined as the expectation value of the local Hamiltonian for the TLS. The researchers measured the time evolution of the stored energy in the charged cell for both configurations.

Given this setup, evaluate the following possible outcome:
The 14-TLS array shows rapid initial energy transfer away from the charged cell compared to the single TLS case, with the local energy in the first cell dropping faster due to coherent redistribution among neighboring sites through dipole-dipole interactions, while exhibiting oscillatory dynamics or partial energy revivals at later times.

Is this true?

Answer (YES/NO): NO